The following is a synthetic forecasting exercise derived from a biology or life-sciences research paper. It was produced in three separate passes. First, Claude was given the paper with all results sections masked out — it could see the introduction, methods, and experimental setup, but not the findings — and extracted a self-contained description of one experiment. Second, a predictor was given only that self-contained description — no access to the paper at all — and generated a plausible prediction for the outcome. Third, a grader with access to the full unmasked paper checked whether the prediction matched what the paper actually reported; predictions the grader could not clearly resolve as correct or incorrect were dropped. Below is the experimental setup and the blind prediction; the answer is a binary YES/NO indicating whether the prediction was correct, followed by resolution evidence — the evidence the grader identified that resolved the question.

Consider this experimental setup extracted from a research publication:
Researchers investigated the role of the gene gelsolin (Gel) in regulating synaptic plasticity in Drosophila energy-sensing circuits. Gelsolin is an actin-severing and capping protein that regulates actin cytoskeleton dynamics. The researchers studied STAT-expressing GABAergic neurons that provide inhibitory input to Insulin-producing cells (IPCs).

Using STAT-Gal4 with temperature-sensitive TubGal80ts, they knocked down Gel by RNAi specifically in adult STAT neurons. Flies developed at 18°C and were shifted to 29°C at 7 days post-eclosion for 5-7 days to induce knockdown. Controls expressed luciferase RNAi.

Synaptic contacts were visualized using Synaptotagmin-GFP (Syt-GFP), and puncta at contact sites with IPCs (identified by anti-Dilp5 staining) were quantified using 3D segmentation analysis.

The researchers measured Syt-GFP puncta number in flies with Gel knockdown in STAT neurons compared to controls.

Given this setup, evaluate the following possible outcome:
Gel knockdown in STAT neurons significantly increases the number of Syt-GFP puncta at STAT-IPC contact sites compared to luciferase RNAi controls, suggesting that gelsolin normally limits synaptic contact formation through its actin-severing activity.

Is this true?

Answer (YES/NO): YES